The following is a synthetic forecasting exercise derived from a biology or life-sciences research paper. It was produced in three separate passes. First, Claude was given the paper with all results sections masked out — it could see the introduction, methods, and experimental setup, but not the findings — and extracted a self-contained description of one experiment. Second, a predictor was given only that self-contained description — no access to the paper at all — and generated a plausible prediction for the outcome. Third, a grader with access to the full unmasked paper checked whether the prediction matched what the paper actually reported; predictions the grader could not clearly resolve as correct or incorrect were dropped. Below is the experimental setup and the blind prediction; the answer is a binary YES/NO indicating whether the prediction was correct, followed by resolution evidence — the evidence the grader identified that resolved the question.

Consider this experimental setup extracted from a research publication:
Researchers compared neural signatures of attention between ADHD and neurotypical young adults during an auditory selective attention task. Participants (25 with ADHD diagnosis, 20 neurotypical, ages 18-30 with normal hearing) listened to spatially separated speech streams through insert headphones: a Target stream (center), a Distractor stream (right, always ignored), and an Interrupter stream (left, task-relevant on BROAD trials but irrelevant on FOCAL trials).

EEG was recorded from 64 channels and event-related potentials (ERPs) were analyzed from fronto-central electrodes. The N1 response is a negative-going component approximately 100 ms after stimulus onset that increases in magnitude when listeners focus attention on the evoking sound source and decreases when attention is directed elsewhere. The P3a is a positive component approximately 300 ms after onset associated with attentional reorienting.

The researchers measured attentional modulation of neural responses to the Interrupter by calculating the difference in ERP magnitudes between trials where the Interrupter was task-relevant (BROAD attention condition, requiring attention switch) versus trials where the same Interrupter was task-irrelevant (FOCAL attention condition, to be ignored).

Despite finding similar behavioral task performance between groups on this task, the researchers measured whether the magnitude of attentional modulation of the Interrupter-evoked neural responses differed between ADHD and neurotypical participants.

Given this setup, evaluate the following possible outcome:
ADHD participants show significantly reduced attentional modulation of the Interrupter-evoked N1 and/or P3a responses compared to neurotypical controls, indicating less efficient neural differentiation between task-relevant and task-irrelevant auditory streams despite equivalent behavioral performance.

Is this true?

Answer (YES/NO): YES